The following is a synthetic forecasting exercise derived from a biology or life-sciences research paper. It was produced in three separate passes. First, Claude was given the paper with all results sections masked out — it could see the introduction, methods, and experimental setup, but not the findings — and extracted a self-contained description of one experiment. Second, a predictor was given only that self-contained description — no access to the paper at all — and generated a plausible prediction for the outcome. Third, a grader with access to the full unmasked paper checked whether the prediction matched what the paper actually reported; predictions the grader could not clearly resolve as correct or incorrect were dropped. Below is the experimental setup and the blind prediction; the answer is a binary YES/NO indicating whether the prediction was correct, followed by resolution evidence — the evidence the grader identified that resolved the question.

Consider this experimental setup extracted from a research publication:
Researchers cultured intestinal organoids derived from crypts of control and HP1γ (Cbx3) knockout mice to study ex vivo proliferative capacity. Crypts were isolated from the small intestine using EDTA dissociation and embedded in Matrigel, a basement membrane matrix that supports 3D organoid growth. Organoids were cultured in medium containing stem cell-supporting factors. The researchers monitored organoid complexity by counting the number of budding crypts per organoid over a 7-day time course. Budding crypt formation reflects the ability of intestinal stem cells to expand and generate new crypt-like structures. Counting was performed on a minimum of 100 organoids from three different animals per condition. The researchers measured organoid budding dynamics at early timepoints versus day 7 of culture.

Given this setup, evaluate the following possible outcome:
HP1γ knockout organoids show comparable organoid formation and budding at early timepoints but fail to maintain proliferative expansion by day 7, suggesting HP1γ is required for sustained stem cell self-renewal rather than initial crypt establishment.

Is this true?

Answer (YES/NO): NO